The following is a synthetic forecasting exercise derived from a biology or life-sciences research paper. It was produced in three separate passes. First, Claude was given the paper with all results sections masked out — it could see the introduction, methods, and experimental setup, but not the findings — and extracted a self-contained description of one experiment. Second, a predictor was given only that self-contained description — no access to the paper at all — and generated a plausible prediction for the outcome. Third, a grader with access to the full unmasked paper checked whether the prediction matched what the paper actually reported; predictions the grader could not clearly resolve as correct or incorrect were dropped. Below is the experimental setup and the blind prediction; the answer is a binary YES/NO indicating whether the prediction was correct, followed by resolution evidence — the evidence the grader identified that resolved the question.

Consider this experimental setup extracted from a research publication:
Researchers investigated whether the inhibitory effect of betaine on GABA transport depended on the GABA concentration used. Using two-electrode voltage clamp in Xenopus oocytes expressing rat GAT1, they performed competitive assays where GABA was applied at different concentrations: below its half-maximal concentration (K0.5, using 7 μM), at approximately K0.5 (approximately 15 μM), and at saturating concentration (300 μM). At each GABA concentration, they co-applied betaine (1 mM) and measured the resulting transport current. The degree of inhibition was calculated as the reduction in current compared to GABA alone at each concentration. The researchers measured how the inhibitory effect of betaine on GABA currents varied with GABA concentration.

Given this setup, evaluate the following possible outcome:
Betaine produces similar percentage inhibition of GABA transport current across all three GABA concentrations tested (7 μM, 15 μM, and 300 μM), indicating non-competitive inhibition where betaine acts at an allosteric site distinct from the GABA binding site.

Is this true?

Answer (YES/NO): NO